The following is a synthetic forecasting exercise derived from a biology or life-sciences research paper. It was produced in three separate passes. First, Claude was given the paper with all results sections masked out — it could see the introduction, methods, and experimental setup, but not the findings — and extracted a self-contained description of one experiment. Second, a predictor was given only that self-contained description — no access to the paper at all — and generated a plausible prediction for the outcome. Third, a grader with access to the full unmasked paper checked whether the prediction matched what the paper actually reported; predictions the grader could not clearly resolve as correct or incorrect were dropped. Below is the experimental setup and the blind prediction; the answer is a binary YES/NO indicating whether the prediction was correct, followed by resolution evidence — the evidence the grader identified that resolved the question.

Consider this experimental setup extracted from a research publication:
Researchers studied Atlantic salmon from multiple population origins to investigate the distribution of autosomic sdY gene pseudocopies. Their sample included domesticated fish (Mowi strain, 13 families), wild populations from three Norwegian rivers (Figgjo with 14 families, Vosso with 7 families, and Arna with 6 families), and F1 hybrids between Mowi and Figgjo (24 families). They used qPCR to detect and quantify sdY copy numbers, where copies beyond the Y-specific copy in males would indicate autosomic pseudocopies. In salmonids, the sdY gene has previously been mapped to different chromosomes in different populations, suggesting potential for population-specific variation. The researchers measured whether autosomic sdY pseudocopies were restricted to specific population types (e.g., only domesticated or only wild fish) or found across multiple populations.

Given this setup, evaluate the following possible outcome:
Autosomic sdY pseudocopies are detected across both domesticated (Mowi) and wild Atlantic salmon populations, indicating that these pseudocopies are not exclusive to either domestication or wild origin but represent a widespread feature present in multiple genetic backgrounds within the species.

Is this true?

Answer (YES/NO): YES